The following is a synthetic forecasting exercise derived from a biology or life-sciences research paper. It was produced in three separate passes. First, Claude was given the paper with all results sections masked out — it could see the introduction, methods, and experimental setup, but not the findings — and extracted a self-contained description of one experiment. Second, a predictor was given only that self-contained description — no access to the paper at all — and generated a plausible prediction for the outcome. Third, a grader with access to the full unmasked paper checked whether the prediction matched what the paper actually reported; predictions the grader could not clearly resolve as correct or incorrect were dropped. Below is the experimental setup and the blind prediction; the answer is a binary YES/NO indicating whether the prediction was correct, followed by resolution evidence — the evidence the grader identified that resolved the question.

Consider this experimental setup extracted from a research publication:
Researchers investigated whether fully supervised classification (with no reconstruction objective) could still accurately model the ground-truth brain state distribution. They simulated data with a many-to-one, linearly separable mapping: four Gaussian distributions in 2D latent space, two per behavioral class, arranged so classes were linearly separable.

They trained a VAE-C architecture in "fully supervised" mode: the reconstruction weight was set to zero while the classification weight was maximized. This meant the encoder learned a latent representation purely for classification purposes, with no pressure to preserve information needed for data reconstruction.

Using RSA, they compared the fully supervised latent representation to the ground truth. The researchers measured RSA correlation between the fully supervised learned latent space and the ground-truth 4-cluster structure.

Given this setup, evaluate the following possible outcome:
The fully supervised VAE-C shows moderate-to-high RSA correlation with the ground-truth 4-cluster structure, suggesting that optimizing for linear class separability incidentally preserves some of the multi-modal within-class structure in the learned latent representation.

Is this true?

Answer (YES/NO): NO